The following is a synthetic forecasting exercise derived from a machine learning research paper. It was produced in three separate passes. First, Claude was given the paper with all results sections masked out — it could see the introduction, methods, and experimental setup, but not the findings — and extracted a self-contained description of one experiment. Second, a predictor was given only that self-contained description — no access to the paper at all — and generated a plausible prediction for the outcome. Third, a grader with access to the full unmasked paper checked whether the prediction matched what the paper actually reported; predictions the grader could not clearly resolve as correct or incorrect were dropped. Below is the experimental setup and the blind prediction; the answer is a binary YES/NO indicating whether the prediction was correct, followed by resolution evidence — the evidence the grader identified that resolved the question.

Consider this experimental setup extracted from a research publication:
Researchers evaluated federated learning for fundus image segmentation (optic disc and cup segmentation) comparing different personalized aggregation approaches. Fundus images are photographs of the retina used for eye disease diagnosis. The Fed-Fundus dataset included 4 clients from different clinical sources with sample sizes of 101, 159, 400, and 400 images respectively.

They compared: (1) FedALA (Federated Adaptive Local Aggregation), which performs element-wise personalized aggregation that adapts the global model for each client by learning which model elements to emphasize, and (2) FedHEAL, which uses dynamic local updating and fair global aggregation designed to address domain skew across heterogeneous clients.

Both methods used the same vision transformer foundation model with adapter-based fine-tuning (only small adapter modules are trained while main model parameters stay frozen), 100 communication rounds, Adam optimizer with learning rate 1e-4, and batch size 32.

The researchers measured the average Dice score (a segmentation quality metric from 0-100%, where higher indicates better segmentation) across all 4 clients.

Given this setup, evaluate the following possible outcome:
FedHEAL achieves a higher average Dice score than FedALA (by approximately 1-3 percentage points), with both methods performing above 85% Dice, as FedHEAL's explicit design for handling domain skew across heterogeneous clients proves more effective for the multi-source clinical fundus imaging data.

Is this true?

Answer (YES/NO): NO